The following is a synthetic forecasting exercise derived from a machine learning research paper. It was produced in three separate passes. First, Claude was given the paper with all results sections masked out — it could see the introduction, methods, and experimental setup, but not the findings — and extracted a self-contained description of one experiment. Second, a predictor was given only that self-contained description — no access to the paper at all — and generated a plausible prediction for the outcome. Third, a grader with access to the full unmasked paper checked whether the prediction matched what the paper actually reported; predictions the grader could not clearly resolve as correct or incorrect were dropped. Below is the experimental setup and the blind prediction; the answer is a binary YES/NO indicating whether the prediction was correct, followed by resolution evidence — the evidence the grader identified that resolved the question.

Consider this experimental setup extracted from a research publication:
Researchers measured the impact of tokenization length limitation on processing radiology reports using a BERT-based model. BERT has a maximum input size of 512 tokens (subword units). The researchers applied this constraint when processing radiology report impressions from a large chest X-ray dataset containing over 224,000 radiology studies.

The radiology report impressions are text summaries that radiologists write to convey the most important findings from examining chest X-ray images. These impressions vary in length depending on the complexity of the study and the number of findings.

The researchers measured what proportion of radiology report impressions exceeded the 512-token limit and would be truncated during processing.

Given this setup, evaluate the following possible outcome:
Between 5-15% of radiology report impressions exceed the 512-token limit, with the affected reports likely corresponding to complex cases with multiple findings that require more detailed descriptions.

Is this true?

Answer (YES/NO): NO